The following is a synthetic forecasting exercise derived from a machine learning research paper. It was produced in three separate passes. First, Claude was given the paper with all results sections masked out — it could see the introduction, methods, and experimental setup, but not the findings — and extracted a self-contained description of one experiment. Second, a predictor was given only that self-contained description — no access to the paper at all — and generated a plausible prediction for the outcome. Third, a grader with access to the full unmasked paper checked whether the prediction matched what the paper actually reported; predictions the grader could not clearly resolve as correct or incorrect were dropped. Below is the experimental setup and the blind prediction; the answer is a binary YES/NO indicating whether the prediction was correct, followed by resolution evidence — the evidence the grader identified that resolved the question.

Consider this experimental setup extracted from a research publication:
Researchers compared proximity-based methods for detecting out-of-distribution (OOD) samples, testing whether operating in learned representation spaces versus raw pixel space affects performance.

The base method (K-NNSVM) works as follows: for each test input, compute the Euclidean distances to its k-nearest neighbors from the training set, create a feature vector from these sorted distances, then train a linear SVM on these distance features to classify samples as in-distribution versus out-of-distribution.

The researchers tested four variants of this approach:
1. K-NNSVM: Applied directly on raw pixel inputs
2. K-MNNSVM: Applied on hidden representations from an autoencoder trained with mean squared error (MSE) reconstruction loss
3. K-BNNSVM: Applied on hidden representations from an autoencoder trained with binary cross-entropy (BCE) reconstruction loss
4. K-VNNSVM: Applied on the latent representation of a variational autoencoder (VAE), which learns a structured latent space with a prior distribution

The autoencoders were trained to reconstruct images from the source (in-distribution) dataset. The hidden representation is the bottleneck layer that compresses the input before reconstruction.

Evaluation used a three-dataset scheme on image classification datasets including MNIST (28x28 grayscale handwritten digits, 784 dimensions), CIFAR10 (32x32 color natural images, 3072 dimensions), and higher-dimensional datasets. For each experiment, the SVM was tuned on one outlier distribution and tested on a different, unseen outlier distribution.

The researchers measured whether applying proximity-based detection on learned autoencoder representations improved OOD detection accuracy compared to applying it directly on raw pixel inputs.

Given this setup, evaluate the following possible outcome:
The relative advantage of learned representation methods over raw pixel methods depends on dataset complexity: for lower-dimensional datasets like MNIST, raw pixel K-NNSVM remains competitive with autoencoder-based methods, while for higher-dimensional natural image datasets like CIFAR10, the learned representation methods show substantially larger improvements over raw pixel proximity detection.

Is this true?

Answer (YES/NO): NO